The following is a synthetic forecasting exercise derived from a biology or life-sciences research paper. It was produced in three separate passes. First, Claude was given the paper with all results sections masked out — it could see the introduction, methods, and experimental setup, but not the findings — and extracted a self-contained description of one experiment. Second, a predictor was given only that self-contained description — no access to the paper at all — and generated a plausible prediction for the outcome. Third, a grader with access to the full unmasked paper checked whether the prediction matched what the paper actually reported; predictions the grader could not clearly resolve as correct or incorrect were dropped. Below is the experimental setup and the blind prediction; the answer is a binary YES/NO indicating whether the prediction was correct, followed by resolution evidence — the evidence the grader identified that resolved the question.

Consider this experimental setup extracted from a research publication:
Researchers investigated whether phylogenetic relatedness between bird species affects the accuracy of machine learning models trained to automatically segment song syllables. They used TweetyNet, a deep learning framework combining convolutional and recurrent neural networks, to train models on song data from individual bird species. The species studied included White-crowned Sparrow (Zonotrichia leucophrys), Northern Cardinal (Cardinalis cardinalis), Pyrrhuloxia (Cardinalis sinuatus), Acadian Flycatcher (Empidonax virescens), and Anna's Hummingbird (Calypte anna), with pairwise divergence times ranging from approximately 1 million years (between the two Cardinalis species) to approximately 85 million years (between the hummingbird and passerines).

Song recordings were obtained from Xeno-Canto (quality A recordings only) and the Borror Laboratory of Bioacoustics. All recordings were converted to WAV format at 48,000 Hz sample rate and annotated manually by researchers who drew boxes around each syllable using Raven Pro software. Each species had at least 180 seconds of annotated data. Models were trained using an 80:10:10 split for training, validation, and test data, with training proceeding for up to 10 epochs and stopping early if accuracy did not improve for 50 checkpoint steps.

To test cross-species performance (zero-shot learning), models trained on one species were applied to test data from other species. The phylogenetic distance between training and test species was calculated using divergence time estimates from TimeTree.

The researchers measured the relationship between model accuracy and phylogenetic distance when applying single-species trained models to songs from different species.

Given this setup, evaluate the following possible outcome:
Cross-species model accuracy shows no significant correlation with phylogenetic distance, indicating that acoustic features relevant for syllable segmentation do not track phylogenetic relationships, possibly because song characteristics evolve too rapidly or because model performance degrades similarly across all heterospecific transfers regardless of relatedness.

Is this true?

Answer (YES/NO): NO